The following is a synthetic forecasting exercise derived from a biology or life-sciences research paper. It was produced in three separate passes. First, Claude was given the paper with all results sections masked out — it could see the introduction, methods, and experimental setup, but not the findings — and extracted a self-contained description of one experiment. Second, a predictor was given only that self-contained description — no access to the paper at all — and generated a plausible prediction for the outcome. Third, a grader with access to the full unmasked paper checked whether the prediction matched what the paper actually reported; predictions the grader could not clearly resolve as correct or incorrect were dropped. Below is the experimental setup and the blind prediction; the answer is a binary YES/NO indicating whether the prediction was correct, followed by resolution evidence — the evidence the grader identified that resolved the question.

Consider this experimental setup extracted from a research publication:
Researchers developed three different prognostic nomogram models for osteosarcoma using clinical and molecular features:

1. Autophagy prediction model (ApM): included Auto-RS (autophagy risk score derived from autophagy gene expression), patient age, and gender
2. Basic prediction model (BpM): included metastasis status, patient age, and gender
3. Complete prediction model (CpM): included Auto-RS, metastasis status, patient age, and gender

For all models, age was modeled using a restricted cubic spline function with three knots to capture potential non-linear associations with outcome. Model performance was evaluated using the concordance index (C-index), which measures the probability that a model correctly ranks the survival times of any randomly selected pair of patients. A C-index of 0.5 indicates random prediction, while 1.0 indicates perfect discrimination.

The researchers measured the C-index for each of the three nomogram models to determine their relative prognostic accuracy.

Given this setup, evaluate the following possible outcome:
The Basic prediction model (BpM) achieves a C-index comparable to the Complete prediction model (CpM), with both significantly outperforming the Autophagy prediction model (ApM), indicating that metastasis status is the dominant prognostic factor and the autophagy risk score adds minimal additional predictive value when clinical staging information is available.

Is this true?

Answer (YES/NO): NO